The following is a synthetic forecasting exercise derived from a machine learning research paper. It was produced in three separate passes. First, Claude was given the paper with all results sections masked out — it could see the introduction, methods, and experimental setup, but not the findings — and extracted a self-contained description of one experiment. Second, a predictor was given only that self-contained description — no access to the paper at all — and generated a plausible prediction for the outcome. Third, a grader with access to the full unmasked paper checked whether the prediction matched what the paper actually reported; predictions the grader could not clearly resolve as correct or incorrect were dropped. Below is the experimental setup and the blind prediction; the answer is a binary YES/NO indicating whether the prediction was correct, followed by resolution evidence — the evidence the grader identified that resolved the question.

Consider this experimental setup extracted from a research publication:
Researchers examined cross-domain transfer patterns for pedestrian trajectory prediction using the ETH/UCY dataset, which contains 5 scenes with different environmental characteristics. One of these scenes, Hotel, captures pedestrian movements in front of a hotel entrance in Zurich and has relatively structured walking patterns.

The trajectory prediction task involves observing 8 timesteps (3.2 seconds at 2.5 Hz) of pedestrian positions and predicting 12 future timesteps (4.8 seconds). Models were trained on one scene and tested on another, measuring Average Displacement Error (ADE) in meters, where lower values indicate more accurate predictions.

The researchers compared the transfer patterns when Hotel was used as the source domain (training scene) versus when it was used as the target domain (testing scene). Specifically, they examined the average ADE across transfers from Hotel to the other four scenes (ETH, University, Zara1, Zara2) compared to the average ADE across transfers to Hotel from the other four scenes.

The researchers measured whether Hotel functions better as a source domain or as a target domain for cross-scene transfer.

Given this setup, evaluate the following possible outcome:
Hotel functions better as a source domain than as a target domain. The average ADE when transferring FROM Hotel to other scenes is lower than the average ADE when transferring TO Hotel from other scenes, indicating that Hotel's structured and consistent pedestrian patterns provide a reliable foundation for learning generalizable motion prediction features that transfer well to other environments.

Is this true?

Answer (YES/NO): NO